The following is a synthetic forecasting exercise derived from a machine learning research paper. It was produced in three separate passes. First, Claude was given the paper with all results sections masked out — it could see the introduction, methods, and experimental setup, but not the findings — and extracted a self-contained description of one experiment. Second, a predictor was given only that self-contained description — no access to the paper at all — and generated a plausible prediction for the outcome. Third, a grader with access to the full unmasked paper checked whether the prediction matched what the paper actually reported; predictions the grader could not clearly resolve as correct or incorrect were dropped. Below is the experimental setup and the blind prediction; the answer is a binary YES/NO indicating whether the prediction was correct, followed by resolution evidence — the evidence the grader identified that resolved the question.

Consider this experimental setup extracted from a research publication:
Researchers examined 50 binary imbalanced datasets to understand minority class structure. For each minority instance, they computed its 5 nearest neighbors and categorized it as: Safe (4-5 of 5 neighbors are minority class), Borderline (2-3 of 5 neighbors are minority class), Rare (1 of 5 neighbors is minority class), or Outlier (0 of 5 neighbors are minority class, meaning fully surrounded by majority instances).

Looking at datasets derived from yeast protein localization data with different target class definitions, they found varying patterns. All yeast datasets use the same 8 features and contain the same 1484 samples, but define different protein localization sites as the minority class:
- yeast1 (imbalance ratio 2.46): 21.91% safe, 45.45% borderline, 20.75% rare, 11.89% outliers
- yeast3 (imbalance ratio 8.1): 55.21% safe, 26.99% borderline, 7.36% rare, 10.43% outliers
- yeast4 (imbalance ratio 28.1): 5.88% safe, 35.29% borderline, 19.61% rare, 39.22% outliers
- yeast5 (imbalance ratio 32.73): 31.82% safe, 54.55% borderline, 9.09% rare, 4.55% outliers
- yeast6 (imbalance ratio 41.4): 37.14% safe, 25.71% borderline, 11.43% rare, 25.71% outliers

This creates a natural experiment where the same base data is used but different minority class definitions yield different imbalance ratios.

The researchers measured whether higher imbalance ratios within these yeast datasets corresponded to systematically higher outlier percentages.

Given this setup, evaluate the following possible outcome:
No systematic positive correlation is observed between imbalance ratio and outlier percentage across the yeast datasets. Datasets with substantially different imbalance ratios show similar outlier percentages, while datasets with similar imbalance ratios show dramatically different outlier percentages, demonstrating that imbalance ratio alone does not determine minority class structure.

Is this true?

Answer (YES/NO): YES